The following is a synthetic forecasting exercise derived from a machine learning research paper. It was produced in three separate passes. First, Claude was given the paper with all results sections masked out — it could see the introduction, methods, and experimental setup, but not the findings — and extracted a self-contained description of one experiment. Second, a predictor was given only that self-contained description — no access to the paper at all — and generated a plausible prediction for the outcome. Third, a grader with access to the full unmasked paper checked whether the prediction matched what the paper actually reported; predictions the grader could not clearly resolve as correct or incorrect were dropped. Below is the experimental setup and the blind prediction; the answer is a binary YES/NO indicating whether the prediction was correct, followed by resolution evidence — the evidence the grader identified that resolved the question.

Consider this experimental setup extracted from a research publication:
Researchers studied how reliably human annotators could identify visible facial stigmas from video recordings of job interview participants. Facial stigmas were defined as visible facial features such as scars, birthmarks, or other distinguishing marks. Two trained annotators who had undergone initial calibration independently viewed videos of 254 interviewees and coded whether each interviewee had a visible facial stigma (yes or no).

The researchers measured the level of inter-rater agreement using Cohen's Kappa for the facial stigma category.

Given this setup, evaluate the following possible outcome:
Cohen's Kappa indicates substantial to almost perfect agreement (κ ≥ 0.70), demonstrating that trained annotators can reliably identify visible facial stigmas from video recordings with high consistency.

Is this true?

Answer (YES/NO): NO